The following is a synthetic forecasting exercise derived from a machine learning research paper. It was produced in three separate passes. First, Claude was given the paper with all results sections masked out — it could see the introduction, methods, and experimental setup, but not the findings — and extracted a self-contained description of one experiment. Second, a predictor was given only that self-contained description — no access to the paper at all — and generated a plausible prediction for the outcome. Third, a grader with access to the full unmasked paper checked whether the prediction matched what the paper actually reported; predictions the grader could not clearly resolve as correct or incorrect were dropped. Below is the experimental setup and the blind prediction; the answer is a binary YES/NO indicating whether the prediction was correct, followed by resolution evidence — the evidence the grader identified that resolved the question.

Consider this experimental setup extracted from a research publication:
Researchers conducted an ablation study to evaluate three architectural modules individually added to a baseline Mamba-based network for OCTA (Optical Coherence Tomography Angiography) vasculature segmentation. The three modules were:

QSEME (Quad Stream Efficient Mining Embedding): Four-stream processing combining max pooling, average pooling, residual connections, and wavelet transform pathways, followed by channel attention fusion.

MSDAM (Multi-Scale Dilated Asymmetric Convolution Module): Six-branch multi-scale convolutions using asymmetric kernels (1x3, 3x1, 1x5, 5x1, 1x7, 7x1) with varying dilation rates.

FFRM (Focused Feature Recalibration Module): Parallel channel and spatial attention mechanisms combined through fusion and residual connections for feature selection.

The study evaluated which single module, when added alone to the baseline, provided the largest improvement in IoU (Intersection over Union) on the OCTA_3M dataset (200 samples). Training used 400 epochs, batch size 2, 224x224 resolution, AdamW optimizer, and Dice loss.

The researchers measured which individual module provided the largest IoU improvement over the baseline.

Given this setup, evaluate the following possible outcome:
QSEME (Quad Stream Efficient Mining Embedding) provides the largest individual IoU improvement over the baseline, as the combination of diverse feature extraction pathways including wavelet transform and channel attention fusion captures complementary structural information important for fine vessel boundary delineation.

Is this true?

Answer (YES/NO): NO